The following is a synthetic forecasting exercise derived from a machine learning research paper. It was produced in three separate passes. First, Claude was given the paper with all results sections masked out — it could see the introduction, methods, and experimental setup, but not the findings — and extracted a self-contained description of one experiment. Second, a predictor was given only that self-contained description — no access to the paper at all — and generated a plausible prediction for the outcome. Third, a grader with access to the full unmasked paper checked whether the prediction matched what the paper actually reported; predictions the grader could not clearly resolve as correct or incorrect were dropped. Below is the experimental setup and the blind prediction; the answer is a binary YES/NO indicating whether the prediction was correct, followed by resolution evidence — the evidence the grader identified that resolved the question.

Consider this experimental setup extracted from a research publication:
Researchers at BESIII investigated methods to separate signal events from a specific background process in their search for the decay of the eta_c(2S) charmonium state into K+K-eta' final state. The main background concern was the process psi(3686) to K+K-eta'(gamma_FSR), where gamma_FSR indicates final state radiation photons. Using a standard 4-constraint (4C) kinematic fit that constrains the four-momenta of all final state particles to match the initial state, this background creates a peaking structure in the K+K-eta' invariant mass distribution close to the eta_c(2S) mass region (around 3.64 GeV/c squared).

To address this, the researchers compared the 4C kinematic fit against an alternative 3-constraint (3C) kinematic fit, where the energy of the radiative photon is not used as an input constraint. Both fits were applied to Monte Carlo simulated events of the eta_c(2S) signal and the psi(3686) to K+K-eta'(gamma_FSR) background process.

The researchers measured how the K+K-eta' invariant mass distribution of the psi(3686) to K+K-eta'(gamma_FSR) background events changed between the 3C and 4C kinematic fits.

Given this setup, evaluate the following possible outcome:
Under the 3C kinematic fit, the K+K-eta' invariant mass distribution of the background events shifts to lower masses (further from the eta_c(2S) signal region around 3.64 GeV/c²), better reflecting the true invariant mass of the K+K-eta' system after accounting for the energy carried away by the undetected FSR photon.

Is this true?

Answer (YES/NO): NO